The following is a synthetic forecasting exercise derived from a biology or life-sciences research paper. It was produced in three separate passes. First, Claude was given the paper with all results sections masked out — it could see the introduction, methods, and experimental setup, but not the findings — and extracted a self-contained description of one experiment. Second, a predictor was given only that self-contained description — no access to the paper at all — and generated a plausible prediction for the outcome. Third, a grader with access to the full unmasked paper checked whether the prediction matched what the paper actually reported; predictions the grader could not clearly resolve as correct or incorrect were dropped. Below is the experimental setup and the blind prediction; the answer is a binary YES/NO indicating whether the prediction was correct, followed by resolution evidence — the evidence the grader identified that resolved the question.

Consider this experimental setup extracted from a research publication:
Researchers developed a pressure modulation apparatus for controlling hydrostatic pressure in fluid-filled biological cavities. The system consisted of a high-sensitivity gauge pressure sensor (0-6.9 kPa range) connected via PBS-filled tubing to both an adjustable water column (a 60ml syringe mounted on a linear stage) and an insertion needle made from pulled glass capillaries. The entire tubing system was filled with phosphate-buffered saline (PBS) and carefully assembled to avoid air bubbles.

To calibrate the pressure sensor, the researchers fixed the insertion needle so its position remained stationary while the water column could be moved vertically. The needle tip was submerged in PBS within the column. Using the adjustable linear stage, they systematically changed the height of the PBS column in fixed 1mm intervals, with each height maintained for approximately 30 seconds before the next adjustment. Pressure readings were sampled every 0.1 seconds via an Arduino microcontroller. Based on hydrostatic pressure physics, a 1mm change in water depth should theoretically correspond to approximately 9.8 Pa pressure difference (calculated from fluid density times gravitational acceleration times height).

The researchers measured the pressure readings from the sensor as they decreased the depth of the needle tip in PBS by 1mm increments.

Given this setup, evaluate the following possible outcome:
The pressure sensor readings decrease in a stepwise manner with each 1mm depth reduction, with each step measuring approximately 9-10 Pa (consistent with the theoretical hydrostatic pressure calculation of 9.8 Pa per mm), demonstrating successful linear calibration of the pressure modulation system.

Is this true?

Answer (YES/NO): YES